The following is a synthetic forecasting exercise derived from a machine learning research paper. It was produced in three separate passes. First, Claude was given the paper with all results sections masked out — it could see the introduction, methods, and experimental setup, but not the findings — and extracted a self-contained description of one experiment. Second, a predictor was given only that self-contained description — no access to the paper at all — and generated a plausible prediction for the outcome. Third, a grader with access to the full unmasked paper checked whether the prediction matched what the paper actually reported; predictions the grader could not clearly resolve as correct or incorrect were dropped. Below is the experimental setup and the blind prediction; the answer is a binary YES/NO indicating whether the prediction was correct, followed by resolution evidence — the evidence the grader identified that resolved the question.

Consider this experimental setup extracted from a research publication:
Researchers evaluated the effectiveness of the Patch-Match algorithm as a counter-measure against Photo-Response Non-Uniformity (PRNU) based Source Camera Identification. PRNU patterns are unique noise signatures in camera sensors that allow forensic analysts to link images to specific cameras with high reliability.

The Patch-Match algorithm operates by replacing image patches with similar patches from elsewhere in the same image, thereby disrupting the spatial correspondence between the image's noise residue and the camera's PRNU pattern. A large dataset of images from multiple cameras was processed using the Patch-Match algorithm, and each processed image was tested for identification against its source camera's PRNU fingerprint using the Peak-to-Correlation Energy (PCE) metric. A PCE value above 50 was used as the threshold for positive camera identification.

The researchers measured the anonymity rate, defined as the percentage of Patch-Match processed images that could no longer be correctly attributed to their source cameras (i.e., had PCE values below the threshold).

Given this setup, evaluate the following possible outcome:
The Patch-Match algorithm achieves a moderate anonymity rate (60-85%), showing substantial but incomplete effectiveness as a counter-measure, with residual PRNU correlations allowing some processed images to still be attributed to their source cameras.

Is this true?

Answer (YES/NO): NO